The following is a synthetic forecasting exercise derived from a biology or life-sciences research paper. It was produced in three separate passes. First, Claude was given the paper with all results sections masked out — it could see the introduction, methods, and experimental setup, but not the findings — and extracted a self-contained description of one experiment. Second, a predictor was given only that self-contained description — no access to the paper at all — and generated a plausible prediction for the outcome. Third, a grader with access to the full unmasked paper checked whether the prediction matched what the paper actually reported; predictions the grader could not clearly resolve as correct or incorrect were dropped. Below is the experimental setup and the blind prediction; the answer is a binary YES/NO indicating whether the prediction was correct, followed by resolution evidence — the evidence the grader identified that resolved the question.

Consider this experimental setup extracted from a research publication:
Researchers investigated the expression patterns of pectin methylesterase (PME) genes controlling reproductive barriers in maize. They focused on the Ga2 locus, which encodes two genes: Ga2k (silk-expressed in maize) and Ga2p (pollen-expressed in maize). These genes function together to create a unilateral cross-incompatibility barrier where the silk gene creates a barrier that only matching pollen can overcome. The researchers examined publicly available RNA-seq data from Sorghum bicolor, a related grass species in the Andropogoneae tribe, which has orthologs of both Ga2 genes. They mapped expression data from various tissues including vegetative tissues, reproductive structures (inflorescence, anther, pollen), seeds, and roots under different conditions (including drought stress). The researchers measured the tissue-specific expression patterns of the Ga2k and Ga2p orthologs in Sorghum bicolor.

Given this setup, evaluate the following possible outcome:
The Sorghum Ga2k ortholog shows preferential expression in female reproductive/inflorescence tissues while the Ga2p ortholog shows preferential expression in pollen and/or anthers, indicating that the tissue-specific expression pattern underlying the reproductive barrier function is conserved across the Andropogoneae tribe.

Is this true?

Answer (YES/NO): NO